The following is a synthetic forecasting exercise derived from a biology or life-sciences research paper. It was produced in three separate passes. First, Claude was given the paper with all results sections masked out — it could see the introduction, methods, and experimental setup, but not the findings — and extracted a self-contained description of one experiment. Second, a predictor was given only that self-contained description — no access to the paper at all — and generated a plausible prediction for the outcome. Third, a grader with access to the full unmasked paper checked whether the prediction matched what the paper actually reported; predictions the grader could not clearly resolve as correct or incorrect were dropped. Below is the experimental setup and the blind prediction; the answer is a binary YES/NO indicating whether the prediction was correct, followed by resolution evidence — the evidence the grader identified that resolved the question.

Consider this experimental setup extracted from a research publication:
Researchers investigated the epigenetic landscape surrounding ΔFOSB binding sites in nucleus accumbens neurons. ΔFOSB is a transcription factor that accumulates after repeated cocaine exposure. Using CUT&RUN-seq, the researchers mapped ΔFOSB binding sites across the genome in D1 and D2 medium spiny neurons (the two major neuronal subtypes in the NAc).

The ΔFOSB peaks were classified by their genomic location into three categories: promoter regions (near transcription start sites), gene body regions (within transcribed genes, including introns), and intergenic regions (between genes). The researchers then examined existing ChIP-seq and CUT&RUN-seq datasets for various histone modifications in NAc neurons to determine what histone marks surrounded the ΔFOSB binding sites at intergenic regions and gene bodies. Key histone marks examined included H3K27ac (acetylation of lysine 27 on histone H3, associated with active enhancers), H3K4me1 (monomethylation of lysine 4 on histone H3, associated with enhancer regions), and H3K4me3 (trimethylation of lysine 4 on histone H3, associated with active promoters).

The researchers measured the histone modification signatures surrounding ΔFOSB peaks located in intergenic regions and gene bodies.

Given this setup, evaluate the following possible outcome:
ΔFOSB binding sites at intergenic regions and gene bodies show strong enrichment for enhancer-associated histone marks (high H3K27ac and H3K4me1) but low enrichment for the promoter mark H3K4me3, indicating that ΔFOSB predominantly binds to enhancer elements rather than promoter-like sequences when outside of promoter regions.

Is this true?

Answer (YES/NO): YES